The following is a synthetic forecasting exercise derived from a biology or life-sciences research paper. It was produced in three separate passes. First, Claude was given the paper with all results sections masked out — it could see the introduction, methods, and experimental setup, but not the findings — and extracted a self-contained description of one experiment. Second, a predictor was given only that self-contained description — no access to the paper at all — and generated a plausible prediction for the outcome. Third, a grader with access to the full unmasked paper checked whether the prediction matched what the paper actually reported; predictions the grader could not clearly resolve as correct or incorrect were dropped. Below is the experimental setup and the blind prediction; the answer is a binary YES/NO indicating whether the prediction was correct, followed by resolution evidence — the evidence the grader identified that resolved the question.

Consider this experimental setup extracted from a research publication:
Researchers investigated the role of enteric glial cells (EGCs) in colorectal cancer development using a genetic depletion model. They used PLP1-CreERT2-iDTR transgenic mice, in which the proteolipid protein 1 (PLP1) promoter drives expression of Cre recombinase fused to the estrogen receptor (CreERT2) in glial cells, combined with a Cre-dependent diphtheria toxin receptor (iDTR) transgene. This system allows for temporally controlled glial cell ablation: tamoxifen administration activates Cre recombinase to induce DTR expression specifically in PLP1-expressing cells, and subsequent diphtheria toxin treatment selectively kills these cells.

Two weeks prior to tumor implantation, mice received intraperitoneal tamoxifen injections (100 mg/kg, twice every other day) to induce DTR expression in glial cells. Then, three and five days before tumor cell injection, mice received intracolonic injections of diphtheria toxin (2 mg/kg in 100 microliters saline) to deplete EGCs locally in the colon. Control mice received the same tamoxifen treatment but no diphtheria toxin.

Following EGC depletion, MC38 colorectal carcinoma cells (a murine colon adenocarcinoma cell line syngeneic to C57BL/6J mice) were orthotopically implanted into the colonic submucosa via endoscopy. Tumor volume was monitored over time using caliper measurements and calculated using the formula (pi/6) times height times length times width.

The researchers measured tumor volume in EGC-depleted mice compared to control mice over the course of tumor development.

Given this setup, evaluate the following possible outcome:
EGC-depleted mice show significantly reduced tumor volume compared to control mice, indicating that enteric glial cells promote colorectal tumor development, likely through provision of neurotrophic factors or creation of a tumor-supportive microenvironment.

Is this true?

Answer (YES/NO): YES